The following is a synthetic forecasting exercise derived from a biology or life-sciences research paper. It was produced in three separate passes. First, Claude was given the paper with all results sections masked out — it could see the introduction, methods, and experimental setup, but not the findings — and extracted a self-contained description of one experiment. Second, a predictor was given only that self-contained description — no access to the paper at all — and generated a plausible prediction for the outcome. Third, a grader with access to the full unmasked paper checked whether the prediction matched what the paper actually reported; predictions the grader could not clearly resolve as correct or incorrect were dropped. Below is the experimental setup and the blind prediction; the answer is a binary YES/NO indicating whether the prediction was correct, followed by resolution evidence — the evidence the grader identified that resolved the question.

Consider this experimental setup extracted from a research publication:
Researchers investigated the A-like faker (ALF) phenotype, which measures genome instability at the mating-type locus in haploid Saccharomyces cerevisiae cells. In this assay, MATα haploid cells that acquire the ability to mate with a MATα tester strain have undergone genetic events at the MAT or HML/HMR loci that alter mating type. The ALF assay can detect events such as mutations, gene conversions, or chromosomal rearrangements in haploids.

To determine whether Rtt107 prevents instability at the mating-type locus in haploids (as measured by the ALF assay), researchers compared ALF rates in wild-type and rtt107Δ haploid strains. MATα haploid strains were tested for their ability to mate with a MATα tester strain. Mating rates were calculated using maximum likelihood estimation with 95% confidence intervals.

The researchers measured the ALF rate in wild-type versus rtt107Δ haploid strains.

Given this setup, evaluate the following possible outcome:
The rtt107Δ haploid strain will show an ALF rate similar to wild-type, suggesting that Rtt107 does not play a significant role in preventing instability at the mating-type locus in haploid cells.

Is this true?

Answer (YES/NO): NO